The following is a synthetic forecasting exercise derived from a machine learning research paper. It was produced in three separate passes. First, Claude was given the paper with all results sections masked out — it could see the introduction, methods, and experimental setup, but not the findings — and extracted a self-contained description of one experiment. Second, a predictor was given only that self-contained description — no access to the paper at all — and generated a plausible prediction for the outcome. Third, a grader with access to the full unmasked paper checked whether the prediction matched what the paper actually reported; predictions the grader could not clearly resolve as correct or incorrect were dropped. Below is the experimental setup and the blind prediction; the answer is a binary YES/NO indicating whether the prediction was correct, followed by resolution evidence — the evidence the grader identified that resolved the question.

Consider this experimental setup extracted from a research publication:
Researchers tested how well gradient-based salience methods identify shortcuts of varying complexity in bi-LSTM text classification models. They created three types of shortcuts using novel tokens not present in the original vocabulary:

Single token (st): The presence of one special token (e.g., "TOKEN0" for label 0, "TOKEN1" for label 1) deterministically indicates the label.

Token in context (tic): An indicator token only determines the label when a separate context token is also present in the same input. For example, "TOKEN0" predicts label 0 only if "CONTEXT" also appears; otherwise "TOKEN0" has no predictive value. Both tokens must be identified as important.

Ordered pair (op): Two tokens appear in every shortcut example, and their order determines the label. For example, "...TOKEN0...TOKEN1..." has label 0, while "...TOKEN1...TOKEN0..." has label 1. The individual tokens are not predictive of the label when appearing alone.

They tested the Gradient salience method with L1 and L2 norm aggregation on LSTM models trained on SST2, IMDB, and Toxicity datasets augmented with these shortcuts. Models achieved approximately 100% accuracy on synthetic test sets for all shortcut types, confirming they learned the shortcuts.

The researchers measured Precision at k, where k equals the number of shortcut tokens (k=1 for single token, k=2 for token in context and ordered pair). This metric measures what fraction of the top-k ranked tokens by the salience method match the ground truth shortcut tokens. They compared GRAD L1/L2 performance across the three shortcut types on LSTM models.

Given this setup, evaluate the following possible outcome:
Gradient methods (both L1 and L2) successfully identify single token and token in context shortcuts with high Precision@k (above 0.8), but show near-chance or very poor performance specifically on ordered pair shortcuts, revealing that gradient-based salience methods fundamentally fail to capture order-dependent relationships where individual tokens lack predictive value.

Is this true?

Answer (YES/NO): NO